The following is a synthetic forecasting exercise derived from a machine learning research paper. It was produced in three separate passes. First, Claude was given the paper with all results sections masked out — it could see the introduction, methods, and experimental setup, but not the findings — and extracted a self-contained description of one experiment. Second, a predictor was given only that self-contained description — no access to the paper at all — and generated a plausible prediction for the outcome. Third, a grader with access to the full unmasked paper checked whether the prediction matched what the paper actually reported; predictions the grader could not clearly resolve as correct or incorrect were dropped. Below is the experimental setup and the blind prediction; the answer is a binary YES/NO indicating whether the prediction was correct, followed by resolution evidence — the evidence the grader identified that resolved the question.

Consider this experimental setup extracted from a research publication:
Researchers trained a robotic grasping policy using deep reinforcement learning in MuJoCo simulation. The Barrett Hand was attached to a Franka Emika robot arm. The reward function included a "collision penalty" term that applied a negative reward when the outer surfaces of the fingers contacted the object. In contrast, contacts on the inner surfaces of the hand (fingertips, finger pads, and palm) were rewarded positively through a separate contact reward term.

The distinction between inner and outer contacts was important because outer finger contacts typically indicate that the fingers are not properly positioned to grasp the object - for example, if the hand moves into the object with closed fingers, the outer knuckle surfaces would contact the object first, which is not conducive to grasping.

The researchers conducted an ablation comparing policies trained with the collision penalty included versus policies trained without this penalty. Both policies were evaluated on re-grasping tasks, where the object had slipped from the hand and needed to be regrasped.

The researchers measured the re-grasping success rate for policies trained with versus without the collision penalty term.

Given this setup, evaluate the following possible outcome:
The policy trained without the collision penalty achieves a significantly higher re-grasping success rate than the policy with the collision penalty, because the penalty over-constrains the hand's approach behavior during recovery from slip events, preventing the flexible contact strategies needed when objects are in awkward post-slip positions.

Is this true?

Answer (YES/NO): NO